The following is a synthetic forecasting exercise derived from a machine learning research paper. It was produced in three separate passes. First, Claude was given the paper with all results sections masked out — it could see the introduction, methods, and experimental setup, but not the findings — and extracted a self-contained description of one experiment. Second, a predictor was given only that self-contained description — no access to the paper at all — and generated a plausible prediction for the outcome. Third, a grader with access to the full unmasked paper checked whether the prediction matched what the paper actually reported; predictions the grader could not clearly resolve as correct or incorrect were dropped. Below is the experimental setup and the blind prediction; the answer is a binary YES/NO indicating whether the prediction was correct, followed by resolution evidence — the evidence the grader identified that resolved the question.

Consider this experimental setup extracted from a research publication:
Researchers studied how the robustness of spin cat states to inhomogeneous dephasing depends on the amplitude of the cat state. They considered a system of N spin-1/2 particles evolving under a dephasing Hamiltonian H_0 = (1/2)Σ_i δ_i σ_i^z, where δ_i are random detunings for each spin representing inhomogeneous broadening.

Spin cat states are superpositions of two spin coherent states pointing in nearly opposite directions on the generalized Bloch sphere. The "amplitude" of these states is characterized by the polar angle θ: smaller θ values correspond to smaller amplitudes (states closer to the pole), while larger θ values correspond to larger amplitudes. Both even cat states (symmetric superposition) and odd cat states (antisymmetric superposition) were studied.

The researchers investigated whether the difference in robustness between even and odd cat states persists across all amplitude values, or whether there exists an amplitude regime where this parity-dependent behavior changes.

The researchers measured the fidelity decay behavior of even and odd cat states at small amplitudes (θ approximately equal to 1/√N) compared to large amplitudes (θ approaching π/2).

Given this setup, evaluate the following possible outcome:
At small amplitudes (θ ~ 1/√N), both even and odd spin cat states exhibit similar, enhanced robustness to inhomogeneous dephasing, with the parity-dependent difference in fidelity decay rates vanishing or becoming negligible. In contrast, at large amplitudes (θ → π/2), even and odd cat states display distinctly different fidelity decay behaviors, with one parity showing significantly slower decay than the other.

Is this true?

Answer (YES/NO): NO